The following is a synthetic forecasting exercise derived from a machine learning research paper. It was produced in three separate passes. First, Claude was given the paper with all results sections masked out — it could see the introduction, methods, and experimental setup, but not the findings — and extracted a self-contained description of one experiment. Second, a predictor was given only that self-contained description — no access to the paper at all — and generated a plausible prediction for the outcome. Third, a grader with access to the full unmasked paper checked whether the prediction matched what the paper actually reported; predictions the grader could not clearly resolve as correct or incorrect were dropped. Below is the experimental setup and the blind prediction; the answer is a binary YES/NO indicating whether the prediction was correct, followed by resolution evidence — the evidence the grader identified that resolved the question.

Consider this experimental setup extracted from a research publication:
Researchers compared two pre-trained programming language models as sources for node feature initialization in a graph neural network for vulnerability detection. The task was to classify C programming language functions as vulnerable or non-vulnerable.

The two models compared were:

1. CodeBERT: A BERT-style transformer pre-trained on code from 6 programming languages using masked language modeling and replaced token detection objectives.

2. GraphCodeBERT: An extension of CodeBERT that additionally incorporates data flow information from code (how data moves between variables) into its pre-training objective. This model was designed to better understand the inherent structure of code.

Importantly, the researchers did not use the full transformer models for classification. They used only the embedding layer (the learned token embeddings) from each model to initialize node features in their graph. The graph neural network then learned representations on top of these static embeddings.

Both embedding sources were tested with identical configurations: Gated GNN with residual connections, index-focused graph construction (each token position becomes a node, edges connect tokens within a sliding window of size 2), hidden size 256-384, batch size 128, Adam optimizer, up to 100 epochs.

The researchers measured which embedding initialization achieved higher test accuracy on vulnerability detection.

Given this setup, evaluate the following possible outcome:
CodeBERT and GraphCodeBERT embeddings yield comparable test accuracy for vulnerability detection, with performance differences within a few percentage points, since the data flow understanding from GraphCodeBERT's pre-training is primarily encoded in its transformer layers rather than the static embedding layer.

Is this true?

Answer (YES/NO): YES